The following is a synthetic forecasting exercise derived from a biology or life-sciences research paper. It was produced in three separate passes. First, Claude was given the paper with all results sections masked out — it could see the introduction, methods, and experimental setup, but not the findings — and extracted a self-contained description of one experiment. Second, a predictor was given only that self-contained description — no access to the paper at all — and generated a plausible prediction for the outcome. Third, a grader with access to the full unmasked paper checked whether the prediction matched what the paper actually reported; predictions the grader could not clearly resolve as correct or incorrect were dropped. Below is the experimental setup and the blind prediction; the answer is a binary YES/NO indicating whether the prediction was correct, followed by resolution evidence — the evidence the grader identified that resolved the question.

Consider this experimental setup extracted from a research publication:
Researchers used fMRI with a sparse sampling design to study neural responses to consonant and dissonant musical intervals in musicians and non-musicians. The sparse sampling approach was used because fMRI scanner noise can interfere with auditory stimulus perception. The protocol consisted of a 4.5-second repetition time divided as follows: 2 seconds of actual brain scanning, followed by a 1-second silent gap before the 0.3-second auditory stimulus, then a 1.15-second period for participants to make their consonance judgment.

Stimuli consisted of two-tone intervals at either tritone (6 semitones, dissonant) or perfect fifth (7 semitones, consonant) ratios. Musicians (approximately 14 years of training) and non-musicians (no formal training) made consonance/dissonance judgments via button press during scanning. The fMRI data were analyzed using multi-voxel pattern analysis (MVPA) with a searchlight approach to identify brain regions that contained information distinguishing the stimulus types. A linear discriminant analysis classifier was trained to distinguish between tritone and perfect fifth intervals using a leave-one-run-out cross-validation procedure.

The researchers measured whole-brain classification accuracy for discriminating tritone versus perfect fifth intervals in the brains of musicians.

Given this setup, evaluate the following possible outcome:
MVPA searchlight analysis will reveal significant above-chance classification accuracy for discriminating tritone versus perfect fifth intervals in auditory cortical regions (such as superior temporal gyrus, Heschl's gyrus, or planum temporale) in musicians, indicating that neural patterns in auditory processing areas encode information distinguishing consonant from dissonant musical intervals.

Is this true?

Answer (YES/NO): YES